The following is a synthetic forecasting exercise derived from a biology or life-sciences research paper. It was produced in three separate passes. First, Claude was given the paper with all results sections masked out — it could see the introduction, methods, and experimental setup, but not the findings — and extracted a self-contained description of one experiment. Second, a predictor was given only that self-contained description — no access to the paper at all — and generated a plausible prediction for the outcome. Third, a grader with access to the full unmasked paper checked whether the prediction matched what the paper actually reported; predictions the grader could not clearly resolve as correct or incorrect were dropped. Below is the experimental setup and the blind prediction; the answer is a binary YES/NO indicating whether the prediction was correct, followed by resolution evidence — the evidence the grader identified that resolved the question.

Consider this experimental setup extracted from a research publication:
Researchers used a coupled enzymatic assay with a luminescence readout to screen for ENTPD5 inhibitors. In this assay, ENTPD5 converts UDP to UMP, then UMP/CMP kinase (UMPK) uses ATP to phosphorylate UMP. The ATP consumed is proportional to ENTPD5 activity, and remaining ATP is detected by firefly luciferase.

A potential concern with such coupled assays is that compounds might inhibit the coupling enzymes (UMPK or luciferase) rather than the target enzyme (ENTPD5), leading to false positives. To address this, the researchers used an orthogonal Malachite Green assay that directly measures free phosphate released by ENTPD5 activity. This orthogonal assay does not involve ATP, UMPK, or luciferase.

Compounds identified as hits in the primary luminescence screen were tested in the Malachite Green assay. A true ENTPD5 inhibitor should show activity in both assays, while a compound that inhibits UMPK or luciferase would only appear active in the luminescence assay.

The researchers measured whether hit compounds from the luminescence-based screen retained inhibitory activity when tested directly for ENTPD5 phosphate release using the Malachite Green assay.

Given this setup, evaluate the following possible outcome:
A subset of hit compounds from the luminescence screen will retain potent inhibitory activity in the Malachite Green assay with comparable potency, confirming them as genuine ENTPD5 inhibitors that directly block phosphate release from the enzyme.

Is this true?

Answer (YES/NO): YES